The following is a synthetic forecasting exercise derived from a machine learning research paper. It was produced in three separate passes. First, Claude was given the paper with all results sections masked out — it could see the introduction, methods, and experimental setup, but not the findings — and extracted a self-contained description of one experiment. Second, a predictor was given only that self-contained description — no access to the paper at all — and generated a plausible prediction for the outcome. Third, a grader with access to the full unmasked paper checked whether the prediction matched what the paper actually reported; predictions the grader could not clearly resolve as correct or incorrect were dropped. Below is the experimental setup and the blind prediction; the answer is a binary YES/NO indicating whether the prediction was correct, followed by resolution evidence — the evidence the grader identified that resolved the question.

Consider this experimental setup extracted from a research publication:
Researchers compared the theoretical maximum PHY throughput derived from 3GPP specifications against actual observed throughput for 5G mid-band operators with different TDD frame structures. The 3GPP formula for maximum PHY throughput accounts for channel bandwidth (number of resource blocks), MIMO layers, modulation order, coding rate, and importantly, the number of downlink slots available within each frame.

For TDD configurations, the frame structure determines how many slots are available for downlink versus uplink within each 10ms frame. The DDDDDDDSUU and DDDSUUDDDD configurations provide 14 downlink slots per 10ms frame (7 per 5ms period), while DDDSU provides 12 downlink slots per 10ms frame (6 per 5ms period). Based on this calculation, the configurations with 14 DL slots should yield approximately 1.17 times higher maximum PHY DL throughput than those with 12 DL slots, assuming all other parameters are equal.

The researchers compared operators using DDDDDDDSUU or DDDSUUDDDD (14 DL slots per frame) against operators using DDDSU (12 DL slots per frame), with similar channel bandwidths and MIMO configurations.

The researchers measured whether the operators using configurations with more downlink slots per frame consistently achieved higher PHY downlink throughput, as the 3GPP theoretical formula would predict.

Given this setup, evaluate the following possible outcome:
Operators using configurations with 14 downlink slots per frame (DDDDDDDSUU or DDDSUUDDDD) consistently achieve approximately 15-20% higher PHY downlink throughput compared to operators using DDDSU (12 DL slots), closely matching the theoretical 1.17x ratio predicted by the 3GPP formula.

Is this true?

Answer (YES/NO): NO